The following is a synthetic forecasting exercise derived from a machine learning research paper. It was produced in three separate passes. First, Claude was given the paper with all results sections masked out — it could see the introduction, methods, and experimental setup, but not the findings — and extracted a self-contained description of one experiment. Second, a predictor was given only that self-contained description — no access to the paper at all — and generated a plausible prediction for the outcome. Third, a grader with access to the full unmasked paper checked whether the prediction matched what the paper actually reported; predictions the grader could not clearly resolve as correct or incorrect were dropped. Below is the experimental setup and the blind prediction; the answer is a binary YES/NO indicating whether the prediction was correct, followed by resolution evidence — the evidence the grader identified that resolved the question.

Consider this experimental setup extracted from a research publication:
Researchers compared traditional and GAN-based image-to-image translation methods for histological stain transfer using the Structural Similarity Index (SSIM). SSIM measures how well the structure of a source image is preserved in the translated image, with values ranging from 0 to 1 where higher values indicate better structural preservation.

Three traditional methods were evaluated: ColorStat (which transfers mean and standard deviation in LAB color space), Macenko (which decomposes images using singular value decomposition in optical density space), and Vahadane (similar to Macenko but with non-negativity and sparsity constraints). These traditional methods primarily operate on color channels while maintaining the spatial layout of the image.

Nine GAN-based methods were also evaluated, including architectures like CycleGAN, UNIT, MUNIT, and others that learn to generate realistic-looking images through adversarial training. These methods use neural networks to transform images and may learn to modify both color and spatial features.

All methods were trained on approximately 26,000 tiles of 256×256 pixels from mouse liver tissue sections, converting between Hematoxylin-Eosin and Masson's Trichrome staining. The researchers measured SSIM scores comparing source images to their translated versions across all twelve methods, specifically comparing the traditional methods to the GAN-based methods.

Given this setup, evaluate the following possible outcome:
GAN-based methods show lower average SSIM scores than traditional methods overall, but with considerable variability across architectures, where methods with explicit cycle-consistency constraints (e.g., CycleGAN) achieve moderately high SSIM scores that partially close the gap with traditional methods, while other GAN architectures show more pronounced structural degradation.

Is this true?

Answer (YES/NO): NO